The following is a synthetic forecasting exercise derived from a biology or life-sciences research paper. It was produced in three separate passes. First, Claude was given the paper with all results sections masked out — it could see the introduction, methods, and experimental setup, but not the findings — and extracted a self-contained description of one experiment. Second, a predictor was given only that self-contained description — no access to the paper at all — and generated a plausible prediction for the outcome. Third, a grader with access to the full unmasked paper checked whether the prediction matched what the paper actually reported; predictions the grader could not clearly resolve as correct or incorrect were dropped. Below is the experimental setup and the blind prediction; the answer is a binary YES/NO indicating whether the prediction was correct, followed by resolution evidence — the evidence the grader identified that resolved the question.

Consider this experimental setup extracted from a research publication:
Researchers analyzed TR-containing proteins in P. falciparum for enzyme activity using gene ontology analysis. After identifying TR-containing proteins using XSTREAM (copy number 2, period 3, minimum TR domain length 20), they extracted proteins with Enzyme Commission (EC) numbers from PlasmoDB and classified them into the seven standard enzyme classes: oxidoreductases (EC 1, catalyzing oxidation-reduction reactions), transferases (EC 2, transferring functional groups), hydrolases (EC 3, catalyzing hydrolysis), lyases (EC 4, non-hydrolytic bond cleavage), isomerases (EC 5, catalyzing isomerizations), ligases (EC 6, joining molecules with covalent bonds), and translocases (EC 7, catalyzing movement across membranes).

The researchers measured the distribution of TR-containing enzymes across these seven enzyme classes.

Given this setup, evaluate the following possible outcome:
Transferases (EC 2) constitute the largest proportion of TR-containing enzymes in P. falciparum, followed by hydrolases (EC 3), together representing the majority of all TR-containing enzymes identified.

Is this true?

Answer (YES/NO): NO